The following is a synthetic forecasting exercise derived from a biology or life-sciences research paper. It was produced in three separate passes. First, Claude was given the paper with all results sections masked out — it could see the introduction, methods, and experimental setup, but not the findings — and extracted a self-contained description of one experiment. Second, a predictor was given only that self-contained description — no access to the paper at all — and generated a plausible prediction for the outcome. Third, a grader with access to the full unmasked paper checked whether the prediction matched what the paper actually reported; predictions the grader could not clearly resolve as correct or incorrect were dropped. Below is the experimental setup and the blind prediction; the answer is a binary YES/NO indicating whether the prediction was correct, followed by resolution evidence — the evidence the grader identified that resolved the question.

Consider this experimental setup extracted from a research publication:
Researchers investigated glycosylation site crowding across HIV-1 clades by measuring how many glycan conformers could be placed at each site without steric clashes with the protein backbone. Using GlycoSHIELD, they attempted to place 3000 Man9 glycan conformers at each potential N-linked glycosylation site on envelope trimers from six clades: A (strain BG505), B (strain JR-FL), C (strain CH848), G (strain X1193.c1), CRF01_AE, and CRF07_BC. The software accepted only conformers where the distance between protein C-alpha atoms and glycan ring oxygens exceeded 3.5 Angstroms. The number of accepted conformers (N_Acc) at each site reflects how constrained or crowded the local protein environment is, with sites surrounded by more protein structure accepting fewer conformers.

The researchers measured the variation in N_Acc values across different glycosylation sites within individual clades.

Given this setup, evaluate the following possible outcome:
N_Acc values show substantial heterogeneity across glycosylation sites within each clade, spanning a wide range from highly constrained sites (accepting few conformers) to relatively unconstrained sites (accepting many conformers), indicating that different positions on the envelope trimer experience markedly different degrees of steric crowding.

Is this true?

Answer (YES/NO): YES